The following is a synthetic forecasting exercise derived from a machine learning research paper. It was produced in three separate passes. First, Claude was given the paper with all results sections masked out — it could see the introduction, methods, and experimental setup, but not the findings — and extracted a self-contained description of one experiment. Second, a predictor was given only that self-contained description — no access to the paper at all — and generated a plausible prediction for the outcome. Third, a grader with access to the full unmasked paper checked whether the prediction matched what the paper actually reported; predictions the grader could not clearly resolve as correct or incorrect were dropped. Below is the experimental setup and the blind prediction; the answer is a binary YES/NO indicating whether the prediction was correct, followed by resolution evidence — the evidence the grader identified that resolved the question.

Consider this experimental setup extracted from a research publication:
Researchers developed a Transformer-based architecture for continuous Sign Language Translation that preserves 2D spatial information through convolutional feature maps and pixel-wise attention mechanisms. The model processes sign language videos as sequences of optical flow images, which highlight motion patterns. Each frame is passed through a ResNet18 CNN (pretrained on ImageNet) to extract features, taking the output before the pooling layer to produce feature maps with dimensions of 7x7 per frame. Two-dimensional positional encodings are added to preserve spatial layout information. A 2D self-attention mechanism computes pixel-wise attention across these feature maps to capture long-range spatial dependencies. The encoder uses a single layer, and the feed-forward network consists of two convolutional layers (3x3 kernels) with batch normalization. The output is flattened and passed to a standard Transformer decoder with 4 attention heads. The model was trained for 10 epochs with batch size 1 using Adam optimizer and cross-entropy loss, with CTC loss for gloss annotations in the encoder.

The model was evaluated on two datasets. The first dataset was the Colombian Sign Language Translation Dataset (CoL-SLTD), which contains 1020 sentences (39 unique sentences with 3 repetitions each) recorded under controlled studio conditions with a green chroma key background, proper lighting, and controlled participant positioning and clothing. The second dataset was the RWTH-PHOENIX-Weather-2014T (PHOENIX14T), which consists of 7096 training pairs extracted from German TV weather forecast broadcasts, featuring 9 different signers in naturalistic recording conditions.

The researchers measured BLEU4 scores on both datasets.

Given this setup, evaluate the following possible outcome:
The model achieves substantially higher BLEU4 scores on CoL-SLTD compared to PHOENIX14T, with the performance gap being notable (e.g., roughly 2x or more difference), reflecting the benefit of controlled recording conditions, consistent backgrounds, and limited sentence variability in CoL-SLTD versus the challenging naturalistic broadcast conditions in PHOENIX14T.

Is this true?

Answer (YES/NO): NO